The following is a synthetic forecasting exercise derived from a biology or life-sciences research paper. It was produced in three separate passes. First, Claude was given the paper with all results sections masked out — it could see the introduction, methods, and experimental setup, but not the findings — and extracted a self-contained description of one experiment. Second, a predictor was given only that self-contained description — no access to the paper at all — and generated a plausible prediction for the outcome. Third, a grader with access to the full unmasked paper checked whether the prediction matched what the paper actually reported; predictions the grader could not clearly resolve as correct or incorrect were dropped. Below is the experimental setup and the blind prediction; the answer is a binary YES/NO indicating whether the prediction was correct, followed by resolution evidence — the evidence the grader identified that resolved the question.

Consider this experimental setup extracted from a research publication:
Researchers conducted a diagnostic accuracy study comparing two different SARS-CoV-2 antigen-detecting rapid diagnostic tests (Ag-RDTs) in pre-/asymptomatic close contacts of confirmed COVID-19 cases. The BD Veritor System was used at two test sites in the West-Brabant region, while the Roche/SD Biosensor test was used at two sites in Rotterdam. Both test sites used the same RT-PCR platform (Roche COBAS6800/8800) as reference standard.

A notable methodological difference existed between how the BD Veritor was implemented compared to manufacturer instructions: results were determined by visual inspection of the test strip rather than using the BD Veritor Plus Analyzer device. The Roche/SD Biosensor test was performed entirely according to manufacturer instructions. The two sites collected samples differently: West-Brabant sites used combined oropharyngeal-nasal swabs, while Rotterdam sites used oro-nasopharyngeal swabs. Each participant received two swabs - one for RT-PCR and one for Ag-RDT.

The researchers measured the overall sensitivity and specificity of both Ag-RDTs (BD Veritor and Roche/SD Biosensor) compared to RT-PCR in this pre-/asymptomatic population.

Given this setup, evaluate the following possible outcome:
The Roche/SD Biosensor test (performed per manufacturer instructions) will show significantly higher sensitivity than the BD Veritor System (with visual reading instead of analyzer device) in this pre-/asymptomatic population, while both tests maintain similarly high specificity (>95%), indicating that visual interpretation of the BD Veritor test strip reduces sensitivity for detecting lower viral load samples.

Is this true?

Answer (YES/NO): NO